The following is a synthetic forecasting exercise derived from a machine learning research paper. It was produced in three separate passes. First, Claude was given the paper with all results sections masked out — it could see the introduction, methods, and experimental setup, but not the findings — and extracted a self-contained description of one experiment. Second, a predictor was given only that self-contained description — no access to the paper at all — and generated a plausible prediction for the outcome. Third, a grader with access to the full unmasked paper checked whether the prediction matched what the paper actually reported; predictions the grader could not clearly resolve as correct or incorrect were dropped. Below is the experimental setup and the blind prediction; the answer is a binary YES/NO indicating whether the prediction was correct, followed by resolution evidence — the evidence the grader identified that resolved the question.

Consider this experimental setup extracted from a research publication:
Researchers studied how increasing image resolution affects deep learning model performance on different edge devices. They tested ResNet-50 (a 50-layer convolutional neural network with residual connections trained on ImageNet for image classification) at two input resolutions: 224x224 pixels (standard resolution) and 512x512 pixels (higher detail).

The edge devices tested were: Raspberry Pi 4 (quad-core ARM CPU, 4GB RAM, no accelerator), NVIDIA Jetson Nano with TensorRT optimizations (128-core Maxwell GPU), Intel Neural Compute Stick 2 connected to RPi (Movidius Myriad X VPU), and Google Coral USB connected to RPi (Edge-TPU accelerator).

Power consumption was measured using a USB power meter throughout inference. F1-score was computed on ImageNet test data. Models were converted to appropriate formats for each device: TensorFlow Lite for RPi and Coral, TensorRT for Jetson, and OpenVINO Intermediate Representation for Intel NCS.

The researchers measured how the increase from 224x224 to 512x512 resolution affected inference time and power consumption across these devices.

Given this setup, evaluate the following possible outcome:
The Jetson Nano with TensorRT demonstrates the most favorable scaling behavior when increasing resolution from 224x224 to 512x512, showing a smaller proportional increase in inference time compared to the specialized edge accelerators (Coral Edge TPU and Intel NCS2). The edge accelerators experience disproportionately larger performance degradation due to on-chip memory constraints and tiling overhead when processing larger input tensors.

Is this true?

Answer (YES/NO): NO